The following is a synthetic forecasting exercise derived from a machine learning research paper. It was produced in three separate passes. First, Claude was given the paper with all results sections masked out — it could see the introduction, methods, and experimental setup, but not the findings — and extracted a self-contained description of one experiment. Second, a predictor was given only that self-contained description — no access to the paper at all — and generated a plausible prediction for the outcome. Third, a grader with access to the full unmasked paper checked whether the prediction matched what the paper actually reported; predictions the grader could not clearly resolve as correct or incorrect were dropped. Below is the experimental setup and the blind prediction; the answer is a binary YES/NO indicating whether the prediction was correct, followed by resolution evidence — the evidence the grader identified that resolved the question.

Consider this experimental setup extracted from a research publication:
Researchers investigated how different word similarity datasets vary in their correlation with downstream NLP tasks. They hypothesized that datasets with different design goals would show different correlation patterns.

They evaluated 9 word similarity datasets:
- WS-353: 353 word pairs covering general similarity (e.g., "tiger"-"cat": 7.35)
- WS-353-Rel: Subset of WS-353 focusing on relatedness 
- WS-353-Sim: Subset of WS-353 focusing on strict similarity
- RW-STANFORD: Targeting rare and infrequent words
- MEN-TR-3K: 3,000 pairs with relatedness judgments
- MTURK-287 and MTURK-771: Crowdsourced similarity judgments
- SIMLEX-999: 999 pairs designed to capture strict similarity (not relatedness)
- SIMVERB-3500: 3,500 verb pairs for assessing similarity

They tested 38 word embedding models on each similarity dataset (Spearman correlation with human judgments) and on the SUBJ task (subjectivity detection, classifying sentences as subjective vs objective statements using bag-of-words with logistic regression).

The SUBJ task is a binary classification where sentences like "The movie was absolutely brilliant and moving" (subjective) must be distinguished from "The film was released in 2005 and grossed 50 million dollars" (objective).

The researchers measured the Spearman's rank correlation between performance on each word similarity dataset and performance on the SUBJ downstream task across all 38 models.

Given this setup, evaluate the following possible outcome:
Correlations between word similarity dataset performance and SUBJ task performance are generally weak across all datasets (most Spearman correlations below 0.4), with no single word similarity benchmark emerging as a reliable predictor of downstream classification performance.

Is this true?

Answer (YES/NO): NO